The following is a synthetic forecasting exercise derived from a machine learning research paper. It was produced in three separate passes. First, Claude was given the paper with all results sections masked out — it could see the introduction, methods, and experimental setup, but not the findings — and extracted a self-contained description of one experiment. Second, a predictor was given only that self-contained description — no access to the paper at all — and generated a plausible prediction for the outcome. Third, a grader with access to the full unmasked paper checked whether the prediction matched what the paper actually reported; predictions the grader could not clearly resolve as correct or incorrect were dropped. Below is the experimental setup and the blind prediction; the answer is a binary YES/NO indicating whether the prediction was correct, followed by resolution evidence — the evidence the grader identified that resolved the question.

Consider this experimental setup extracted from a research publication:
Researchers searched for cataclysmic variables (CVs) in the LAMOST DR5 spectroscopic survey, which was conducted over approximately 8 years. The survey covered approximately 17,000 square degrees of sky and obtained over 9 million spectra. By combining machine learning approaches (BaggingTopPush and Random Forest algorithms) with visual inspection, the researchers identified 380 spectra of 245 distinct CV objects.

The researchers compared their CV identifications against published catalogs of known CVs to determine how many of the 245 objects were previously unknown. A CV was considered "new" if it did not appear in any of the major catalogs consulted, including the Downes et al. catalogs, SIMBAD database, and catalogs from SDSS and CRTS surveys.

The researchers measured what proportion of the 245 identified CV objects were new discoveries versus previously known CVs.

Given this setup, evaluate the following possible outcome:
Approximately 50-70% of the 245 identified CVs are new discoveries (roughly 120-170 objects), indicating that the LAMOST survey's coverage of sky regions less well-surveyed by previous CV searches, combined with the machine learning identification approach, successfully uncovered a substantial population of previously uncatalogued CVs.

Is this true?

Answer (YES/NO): NO